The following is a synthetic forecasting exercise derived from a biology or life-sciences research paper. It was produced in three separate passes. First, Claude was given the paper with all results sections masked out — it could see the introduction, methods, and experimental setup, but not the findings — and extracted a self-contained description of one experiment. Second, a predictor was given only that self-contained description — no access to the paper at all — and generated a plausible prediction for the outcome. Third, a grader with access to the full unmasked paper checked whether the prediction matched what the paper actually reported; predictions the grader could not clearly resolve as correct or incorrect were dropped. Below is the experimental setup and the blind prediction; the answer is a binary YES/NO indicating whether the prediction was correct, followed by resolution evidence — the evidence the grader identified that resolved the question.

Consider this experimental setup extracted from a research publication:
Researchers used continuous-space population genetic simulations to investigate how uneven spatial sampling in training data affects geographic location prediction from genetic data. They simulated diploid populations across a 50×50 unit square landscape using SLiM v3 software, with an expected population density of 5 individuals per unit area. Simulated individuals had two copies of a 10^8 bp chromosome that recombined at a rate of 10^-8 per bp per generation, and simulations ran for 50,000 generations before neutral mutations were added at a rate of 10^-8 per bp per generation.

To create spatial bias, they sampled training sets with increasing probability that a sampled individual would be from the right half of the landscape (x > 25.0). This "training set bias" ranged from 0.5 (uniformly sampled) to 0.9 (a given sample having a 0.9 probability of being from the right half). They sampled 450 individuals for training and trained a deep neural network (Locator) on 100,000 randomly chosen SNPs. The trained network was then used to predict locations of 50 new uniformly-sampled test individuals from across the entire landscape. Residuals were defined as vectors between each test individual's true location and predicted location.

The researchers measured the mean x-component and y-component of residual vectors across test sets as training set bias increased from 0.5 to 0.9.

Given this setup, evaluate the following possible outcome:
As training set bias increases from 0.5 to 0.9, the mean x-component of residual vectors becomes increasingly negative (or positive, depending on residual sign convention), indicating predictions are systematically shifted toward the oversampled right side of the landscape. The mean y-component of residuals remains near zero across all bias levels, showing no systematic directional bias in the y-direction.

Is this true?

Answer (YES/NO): YES